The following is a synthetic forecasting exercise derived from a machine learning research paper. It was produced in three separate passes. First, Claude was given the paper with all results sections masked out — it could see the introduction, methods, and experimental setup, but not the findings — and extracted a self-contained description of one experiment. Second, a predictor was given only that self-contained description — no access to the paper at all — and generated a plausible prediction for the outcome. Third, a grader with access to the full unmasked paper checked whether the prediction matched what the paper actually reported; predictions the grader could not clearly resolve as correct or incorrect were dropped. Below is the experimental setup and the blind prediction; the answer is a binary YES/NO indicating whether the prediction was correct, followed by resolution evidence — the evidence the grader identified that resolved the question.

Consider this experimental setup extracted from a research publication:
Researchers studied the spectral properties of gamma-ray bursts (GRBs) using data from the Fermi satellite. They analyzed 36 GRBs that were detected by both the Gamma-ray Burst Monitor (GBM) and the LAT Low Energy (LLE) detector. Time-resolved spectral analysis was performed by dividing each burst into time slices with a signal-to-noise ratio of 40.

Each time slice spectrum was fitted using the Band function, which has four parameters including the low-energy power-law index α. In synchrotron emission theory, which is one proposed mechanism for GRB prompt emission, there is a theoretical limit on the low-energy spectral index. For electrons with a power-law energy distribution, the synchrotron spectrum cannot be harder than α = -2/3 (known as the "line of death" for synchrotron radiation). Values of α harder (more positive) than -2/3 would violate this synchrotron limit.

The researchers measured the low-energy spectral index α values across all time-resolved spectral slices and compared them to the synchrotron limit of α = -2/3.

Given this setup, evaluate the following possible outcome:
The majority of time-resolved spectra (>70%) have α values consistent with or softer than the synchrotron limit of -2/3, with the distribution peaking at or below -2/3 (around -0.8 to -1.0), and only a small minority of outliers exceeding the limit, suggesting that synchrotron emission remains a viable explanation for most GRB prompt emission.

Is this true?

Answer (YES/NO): NO